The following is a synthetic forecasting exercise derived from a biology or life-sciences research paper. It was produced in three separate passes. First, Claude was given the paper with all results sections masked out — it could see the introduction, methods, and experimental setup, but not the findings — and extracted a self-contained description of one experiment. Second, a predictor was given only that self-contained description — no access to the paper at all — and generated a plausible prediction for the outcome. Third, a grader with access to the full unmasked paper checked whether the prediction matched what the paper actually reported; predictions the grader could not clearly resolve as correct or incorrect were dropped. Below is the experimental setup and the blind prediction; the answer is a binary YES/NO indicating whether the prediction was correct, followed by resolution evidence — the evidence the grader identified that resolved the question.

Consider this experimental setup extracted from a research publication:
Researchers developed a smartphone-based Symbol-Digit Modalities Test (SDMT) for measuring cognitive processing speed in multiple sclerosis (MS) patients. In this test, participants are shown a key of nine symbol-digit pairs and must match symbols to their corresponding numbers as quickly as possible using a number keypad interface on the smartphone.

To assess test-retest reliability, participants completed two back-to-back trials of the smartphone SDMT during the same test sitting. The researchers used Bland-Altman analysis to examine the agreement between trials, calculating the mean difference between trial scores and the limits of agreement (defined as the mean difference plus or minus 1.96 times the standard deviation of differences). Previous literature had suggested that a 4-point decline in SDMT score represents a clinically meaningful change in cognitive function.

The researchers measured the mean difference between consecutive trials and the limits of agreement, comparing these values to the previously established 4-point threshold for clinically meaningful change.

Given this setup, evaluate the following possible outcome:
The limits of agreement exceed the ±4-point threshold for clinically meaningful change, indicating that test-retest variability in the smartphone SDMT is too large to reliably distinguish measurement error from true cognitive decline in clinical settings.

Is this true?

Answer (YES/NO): YES